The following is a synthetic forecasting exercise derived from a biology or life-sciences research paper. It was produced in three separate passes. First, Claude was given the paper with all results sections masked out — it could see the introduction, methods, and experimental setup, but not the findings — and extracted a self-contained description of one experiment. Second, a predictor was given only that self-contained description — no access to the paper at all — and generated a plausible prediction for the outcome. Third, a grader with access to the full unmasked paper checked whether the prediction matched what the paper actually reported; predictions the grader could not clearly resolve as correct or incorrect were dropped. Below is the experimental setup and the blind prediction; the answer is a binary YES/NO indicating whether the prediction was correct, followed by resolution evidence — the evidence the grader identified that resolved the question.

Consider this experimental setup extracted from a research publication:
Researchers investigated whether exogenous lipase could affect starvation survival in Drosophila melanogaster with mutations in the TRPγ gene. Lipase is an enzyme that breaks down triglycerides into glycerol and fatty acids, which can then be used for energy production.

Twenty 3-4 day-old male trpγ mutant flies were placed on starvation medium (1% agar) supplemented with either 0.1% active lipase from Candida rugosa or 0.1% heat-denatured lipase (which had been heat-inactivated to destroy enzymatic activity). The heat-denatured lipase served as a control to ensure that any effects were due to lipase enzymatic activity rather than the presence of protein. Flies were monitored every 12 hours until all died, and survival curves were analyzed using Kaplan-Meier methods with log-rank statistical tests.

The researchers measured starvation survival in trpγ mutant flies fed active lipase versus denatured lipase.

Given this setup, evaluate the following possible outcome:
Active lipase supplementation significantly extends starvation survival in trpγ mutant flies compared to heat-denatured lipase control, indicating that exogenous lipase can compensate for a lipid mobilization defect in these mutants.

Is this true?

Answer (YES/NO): YES